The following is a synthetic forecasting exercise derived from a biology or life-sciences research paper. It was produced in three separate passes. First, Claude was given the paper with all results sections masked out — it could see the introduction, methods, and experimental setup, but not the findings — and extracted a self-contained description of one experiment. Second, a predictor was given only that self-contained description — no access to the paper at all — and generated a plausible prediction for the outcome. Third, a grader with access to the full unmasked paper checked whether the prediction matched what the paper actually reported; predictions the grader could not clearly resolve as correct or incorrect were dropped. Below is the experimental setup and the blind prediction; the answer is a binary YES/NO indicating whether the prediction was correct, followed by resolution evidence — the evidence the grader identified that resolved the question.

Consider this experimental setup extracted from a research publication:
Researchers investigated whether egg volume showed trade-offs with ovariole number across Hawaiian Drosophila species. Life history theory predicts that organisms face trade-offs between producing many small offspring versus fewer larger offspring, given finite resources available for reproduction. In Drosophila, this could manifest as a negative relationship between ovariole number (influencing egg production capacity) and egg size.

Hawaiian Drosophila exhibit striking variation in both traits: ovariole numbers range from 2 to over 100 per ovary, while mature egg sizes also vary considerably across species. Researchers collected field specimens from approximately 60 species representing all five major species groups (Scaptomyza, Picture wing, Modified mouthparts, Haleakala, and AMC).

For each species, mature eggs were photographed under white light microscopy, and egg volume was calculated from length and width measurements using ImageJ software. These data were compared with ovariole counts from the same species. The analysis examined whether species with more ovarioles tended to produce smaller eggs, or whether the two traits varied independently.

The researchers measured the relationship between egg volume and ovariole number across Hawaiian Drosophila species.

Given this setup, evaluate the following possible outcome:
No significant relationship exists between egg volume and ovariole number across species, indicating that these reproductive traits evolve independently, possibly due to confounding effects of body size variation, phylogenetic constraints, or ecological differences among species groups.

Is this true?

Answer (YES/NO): NO